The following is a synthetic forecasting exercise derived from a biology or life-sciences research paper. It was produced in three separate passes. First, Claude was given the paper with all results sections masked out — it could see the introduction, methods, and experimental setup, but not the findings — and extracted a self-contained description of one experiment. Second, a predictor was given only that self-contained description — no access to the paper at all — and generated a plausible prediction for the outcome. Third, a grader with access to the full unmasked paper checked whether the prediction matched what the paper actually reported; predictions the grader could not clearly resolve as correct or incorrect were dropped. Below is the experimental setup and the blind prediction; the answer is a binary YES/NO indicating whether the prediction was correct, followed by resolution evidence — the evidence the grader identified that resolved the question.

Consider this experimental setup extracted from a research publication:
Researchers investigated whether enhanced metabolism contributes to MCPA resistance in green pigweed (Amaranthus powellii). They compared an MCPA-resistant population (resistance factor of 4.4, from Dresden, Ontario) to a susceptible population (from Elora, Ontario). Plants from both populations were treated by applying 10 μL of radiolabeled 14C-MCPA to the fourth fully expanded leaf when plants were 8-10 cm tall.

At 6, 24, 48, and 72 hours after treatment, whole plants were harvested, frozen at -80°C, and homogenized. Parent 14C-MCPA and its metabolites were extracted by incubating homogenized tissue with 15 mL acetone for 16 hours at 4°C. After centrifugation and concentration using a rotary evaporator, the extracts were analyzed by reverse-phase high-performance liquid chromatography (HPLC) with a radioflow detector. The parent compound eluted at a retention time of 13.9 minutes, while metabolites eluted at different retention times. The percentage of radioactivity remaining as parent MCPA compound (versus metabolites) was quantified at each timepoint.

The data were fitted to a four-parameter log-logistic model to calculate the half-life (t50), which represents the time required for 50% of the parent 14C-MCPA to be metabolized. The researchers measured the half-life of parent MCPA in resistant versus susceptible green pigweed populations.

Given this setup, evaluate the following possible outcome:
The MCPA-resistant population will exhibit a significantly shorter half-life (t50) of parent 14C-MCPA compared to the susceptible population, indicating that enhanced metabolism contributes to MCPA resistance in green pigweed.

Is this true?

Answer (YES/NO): NO